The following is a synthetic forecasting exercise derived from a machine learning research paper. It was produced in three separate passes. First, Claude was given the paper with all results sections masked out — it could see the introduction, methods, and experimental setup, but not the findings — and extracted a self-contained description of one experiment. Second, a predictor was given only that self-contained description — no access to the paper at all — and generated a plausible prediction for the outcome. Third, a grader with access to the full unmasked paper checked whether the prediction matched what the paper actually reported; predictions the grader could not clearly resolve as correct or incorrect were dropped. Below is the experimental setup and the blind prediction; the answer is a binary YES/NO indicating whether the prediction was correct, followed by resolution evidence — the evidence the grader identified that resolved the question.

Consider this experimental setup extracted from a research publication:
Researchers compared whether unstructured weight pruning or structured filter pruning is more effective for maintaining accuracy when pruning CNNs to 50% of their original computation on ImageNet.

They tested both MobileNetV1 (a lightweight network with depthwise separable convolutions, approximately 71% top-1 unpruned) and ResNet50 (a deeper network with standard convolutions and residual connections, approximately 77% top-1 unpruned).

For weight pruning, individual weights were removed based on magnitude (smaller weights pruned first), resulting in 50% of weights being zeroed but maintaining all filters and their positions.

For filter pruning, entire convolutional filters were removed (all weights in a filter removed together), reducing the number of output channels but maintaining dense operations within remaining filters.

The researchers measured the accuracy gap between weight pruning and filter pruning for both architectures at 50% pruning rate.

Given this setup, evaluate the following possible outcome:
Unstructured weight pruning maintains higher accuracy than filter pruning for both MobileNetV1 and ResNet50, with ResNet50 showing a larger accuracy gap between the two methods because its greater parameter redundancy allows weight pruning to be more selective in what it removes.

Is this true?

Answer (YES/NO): NO